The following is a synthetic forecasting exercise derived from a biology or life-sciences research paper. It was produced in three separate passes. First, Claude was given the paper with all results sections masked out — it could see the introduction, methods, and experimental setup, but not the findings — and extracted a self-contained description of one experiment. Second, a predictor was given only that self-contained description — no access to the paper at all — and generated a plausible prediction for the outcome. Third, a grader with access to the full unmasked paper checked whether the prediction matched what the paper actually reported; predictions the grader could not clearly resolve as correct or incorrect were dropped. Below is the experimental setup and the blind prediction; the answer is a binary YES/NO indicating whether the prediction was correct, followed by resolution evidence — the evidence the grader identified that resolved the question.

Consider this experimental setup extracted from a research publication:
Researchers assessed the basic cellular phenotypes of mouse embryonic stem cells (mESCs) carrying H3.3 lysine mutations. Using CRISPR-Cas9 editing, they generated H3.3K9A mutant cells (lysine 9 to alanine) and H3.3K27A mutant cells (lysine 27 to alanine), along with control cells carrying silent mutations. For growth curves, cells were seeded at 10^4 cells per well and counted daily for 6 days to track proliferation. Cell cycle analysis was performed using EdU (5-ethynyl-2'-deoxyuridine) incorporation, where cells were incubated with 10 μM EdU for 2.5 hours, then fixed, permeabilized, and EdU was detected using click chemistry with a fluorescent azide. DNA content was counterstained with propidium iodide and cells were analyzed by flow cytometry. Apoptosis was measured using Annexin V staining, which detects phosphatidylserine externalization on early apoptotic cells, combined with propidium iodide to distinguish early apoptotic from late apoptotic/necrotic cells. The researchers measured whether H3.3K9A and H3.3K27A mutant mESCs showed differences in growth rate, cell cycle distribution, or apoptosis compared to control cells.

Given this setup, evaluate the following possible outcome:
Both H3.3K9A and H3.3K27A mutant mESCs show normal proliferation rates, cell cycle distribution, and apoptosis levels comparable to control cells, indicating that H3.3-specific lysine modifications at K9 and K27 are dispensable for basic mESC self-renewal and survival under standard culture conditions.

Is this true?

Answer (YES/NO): NO